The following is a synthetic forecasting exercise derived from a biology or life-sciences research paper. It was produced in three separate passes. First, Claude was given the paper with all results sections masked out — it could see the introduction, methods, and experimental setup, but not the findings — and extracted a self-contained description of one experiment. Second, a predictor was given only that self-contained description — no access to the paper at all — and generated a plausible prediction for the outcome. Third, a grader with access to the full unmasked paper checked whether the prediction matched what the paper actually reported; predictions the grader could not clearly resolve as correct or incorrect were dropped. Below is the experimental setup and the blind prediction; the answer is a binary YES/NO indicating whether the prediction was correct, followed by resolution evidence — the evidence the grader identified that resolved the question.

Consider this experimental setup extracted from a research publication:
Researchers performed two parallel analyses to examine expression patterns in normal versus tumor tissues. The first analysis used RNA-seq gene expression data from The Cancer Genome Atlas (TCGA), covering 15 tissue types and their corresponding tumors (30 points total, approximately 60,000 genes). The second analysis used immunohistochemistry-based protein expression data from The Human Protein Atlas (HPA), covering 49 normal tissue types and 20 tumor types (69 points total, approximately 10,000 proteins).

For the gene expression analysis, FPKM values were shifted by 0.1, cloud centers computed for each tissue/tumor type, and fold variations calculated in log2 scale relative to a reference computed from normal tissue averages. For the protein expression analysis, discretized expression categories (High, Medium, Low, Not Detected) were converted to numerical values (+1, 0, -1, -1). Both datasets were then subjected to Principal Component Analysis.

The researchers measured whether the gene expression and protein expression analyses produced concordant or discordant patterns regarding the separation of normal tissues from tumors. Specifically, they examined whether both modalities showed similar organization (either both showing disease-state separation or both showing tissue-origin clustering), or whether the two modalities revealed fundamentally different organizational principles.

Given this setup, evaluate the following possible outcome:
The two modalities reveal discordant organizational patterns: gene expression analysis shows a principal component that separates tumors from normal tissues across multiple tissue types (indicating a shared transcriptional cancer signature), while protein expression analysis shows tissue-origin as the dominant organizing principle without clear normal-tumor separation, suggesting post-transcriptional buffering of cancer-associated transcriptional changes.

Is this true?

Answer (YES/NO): NO